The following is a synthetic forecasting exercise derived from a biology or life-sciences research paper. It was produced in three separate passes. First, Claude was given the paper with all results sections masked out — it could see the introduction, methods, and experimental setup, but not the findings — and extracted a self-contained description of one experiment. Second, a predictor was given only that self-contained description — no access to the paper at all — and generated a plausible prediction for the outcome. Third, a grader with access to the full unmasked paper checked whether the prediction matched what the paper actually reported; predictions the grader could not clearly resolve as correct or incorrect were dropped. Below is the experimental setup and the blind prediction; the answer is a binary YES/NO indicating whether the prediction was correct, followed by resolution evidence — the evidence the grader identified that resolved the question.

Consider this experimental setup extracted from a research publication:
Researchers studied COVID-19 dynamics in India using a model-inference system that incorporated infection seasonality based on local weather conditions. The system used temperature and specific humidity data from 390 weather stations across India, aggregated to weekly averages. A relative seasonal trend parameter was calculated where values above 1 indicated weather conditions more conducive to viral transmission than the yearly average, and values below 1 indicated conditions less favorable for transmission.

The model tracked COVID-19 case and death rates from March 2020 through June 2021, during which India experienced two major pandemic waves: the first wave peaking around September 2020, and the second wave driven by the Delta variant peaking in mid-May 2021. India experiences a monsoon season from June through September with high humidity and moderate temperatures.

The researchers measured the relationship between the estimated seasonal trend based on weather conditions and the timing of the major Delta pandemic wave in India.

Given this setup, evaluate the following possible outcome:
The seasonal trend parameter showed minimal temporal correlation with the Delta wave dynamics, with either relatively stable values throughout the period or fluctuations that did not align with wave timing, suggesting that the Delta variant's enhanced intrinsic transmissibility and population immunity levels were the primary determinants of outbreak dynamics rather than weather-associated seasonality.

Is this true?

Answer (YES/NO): NO